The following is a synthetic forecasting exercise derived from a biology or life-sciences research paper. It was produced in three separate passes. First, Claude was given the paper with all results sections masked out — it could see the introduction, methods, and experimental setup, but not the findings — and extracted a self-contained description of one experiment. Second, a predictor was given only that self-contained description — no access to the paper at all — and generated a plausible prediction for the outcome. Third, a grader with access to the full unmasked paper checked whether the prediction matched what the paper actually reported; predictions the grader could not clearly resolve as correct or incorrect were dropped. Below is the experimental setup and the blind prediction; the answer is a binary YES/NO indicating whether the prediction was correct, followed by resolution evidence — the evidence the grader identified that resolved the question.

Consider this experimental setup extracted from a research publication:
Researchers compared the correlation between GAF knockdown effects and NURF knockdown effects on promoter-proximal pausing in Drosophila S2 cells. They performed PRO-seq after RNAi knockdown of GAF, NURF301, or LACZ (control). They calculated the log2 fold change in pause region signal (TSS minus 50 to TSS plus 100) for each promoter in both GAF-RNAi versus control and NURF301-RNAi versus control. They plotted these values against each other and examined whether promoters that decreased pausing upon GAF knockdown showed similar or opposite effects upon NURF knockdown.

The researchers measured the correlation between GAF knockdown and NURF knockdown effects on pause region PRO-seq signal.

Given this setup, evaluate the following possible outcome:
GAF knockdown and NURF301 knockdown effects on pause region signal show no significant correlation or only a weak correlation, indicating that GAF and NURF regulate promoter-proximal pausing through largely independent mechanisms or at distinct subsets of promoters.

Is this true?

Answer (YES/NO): NO